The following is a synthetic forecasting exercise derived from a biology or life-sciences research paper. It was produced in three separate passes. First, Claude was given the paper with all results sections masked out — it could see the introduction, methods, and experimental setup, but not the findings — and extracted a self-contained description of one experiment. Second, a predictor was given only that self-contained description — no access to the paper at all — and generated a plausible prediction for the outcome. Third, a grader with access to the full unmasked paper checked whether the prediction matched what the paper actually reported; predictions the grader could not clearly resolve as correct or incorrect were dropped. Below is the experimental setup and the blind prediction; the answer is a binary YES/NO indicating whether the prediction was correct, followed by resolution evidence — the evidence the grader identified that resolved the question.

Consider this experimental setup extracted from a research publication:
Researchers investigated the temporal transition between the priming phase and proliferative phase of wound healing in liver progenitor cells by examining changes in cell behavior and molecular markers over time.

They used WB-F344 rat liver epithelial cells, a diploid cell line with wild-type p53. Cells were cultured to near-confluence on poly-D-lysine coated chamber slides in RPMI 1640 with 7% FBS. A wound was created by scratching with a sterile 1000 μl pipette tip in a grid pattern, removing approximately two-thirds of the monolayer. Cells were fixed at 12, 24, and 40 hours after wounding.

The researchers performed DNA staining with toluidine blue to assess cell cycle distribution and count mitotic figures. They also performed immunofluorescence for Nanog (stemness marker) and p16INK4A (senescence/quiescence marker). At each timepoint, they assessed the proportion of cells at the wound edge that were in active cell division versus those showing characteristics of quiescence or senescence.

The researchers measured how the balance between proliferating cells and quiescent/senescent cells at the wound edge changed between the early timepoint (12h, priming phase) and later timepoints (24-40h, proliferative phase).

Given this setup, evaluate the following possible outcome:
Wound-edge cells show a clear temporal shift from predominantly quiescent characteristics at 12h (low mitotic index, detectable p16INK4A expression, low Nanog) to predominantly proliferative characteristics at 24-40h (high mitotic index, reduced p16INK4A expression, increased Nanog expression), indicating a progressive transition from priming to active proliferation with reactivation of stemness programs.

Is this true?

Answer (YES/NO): NO